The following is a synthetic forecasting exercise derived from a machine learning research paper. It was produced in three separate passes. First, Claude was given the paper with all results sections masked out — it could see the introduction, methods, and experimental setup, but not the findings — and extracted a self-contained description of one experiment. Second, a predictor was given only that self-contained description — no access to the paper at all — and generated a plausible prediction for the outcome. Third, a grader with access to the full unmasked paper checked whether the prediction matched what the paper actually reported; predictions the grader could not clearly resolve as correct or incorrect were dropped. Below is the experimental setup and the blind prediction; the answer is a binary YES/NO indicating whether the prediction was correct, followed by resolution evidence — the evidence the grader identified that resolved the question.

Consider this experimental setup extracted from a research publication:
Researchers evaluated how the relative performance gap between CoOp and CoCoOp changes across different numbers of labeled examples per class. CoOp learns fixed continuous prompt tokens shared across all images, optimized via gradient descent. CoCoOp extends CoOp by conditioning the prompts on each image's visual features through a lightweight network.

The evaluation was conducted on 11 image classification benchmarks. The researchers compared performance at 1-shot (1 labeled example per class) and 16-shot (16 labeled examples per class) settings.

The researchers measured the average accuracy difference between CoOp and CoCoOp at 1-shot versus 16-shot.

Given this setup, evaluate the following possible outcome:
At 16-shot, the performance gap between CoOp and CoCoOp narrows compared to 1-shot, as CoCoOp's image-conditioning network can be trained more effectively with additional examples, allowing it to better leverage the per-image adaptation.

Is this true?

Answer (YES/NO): NO